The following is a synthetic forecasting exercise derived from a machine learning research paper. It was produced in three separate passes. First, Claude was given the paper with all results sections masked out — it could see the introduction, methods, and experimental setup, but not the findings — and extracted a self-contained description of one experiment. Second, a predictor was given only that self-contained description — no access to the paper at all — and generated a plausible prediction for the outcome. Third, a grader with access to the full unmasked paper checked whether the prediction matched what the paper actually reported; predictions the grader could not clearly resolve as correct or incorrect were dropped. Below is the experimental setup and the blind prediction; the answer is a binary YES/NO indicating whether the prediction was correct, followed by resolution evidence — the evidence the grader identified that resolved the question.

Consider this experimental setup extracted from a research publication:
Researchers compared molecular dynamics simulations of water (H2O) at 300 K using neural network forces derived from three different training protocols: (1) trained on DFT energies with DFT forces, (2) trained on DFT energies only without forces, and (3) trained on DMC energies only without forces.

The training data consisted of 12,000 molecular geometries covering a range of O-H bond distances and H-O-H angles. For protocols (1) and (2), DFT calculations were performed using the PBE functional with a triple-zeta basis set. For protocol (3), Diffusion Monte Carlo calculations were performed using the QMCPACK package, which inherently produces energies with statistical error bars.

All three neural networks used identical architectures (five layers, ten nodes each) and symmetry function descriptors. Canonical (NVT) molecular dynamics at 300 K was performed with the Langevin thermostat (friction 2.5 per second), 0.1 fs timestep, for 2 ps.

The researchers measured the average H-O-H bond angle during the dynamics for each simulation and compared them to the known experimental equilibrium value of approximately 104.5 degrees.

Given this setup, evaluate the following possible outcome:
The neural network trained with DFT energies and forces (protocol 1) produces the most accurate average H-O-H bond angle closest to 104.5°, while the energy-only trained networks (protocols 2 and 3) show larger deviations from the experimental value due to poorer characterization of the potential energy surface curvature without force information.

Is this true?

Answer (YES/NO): NO